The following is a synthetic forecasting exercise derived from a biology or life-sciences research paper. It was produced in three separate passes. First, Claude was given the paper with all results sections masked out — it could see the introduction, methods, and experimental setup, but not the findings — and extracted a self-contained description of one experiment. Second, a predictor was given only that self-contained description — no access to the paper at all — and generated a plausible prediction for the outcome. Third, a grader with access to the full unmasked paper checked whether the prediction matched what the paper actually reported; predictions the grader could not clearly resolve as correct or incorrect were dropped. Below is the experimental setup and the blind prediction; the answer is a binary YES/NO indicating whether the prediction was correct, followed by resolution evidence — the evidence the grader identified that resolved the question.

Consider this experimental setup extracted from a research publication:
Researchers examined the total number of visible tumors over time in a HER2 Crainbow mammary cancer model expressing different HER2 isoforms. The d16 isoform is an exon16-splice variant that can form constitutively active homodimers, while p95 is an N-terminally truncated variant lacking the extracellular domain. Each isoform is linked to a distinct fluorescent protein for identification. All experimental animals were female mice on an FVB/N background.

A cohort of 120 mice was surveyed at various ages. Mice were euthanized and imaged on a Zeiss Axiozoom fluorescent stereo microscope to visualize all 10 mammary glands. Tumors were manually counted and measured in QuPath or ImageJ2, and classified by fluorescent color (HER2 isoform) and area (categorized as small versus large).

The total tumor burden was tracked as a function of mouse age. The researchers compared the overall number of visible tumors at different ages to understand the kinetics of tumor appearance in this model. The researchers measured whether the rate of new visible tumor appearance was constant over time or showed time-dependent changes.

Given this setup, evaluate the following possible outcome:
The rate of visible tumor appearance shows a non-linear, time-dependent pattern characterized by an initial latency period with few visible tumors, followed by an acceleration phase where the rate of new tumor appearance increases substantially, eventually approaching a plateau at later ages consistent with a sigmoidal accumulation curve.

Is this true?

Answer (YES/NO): NO